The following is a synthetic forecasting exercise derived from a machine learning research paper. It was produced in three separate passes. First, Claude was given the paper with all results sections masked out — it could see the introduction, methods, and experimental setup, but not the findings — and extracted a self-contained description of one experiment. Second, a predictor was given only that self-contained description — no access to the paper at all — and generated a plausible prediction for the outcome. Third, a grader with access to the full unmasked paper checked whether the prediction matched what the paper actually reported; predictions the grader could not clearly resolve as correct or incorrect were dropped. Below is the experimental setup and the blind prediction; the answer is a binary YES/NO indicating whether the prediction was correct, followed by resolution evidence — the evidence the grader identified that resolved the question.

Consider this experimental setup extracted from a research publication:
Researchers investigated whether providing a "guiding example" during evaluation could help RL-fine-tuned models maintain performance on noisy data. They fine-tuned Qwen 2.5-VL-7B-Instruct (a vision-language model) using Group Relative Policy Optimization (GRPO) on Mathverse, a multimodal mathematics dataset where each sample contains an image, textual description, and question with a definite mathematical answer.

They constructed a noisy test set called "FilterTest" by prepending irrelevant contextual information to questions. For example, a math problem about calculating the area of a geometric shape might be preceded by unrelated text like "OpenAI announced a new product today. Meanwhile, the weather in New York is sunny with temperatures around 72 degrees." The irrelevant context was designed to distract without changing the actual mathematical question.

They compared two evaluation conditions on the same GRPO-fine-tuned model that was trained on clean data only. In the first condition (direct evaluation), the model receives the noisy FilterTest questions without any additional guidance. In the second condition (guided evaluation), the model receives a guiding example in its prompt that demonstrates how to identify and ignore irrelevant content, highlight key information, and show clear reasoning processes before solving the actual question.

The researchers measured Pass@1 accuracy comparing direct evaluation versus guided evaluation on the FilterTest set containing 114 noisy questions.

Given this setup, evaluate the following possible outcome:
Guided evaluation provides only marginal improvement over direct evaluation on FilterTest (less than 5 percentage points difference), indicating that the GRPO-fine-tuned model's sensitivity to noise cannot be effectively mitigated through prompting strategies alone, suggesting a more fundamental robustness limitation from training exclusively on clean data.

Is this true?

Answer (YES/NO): NO